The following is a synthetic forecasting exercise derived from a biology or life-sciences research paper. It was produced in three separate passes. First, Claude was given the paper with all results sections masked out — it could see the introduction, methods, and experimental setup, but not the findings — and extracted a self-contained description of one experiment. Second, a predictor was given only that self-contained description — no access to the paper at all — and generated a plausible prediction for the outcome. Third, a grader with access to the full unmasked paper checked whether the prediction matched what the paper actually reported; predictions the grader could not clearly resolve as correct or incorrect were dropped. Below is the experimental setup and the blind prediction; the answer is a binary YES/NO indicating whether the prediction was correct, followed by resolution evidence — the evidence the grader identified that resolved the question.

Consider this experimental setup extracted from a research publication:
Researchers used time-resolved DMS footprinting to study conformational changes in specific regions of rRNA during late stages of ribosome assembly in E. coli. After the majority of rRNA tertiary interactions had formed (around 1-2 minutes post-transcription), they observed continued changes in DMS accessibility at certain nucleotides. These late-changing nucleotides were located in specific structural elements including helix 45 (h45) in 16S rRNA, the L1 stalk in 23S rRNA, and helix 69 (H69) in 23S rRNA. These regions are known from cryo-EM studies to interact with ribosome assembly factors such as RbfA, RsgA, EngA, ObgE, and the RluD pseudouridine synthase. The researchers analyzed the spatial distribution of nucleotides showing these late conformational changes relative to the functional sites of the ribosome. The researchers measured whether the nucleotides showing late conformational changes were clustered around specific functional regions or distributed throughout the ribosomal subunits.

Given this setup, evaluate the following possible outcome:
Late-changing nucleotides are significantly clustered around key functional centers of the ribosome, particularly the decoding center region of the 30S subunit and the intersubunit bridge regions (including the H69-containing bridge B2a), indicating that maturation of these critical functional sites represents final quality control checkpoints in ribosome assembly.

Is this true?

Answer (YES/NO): YES